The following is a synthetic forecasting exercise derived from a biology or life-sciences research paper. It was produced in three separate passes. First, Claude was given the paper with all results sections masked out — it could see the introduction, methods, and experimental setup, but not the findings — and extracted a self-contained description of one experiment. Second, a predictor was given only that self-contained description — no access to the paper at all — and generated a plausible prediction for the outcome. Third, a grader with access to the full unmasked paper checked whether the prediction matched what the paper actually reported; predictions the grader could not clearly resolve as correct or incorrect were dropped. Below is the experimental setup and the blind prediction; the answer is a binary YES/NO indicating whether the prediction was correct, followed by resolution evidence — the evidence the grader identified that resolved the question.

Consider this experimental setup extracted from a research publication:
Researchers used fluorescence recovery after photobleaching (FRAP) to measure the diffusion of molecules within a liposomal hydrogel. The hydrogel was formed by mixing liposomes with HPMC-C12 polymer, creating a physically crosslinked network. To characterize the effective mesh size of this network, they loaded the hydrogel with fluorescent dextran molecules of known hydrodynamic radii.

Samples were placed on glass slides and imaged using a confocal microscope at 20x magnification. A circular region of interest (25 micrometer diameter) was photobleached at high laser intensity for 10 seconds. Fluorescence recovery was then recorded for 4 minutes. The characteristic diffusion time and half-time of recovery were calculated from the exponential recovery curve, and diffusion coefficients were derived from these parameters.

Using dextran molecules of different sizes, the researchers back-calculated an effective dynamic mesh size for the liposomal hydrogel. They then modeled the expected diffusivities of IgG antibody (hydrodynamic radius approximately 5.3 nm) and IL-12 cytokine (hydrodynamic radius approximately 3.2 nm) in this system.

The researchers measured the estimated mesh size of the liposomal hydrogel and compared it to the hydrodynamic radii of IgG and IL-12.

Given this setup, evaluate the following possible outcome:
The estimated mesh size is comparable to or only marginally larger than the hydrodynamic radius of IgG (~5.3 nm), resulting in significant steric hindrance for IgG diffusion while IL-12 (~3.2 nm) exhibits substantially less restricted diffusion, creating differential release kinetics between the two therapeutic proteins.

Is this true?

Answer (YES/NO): NO